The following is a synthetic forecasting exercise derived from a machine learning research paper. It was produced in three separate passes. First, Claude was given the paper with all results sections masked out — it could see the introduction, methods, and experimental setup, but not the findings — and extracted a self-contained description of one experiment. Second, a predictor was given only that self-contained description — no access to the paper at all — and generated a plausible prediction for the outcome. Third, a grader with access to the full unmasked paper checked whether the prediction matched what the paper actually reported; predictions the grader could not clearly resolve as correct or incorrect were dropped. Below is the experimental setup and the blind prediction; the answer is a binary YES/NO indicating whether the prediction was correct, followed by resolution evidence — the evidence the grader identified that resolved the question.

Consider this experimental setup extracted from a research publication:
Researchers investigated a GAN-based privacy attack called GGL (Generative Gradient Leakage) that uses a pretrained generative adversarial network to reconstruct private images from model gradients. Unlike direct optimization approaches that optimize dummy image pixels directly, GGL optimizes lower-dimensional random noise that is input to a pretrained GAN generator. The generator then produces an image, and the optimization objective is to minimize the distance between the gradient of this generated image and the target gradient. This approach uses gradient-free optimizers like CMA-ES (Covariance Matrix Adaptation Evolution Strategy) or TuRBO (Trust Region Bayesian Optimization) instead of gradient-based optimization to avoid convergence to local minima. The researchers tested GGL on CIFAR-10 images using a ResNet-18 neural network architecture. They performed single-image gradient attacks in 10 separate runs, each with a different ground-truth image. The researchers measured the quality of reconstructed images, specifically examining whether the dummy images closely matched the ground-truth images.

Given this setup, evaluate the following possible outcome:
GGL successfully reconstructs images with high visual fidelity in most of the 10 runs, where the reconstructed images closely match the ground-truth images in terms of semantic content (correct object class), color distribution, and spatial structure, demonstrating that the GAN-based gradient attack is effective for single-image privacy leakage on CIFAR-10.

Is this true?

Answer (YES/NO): NO